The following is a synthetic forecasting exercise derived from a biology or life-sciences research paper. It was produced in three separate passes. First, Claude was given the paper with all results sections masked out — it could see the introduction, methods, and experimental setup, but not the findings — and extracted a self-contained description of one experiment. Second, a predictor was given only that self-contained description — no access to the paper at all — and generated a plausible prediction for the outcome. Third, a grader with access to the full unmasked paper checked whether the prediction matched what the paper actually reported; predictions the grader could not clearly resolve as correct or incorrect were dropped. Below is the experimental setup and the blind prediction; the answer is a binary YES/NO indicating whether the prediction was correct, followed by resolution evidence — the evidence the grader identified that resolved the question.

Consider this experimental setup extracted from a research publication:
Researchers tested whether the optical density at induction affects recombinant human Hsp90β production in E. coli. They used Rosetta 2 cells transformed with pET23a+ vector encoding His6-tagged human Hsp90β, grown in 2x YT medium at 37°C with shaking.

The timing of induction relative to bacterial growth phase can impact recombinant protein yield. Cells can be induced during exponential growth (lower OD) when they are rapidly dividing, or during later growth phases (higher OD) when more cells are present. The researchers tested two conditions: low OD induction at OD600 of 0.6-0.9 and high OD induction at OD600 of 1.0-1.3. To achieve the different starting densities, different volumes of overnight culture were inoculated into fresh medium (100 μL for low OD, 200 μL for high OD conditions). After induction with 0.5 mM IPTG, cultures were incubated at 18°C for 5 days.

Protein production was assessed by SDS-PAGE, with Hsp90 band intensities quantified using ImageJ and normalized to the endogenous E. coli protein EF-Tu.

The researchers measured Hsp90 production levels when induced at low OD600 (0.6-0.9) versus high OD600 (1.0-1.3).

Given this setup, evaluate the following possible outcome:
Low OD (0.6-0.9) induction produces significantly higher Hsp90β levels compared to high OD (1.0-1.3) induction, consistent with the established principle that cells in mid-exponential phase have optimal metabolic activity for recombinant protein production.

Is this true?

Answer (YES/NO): NO